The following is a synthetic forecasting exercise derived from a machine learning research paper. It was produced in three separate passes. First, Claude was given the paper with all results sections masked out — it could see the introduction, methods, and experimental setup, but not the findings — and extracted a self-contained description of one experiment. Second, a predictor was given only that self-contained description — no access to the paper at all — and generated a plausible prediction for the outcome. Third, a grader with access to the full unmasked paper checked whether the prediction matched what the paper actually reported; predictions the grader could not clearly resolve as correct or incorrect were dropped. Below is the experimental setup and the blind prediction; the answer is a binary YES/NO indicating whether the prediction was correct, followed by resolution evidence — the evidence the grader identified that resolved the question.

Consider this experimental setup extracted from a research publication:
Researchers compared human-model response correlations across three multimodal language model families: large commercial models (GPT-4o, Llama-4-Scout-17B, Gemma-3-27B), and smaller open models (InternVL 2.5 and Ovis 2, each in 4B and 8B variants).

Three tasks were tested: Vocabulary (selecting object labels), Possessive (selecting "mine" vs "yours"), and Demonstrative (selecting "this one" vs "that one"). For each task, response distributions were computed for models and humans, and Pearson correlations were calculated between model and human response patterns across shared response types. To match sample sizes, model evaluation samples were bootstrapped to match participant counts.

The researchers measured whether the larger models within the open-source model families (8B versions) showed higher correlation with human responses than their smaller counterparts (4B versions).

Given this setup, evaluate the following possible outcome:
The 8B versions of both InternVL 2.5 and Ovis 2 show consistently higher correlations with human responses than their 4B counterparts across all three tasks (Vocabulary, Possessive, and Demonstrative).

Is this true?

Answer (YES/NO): NO